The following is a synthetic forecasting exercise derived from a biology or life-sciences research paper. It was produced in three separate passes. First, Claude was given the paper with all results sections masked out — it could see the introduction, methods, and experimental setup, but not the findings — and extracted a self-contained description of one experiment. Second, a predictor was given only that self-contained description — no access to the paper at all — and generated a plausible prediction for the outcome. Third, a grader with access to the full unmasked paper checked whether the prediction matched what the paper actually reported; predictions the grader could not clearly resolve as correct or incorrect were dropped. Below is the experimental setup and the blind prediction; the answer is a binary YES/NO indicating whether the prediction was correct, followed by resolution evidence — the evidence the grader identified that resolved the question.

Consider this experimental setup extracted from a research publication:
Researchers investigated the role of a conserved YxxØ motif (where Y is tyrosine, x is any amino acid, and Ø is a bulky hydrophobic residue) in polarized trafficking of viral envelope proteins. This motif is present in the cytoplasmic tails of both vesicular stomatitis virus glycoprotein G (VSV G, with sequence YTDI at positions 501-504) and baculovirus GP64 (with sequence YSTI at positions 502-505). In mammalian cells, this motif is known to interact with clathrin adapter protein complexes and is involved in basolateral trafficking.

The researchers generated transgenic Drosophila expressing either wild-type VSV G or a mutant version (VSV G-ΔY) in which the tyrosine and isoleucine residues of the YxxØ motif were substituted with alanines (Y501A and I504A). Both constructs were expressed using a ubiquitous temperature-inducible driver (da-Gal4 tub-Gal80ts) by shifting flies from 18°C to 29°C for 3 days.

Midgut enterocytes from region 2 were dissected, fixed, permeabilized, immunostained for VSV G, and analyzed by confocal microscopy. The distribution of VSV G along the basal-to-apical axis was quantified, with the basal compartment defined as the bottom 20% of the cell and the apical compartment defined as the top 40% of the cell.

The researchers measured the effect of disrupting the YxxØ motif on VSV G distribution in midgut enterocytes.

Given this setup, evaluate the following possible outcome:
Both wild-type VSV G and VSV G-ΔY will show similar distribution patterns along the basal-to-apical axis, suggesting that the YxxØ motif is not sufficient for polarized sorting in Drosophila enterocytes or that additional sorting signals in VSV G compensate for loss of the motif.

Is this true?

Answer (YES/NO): NO